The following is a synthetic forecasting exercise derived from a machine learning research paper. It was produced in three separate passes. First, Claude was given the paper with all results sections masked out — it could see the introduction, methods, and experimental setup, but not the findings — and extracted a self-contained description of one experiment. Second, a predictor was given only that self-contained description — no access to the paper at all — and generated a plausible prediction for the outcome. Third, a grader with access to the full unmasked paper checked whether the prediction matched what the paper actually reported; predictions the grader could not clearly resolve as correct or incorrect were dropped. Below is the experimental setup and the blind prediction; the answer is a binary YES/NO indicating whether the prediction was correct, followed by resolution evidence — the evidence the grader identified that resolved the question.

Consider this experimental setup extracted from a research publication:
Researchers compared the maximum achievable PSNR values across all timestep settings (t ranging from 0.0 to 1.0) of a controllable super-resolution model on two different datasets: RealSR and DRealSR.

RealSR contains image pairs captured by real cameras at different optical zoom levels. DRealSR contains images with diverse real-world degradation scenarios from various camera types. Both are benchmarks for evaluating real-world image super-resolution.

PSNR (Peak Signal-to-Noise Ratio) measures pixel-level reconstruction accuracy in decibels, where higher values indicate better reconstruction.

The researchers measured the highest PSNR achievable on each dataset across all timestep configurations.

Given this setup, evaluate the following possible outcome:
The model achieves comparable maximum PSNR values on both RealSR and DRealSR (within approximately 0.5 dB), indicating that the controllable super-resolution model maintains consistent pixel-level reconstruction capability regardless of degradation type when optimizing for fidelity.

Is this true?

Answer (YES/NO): NO